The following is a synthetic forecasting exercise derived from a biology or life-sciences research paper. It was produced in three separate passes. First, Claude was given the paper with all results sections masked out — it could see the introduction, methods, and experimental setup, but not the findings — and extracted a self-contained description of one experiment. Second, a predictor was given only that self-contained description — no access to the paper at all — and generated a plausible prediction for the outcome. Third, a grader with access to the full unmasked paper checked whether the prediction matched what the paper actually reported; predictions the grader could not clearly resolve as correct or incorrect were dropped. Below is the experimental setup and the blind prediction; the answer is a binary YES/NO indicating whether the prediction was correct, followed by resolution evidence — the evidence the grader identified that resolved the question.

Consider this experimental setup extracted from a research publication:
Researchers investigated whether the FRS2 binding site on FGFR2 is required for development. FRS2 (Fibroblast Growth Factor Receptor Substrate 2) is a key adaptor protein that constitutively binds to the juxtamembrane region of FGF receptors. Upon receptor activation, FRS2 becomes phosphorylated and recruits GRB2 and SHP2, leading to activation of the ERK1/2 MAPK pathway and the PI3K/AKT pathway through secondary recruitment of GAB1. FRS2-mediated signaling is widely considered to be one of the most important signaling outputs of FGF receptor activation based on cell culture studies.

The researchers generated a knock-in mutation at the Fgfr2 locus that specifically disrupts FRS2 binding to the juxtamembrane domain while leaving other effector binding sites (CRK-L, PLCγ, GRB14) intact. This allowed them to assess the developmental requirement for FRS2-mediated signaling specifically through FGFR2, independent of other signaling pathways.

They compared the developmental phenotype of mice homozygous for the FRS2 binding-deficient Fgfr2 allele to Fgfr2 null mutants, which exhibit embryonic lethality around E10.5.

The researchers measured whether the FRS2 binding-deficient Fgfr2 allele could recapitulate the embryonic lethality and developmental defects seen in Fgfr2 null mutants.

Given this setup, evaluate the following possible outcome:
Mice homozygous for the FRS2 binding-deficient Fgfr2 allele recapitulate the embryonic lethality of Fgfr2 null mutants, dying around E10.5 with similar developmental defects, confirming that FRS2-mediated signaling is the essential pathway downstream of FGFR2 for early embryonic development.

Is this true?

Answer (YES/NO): NO